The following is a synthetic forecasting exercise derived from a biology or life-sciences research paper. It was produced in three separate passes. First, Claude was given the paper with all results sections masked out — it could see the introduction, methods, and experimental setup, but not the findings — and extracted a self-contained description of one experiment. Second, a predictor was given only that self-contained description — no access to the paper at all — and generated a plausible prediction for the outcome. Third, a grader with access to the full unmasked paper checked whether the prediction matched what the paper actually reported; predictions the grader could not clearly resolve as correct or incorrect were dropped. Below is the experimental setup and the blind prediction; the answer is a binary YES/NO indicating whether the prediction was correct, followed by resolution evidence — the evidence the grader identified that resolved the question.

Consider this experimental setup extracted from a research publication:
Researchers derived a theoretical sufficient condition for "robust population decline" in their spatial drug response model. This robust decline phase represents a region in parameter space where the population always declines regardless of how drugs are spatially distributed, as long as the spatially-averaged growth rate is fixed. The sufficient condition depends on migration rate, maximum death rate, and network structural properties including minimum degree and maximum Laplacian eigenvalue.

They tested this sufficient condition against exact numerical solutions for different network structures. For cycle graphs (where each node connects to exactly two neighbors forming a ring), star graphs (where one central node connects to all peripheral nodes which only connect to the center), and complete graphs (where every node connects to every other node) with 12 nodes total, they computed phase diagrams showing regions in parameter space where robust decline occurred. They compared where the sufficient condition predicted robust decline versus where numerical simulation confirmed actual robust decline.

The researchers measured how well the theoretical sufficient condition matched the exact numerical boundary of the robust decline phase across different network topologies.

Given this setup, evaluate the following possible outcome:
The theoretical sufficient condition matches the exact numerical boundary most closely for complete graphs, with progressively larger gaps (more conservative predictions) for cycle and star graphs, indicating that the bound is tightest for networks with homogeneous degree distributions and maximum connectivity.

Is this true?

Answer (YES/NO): YES